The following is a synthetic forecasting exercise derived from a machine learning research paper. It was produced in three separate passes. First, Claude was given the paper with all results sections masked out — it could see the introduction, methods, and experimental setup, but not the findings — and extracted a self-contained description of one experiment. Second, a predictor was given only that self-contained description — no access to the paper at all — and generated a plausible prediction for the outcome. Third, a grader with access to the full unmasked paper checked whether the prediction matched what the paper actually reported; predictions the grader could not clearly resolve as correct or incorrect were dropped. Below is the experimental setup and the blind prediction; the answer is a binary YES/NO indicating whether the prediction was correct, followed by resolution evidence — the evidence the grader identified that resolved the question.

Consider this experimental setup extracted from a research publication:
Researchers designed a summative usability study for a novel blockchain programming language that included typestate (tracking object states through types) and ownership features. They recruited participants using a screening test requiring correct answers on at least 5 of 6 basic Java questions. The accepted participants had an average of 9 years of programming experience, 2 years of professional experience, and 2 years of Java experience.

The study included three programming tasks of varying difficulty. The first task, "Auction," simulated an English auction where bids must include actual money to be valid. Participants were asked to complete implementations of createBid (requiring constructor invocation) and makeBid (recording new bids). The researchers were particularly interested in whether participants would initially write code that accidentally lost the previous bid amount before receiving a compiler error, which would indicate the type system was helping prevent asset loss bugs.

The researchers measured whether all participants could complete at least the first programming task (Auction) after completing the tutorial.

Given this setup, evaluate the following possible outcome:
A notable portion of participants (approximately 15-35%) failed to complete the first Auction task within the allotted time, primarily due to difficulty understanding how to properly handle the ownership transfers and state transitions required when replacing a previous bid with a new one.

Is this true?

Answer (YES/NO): NO